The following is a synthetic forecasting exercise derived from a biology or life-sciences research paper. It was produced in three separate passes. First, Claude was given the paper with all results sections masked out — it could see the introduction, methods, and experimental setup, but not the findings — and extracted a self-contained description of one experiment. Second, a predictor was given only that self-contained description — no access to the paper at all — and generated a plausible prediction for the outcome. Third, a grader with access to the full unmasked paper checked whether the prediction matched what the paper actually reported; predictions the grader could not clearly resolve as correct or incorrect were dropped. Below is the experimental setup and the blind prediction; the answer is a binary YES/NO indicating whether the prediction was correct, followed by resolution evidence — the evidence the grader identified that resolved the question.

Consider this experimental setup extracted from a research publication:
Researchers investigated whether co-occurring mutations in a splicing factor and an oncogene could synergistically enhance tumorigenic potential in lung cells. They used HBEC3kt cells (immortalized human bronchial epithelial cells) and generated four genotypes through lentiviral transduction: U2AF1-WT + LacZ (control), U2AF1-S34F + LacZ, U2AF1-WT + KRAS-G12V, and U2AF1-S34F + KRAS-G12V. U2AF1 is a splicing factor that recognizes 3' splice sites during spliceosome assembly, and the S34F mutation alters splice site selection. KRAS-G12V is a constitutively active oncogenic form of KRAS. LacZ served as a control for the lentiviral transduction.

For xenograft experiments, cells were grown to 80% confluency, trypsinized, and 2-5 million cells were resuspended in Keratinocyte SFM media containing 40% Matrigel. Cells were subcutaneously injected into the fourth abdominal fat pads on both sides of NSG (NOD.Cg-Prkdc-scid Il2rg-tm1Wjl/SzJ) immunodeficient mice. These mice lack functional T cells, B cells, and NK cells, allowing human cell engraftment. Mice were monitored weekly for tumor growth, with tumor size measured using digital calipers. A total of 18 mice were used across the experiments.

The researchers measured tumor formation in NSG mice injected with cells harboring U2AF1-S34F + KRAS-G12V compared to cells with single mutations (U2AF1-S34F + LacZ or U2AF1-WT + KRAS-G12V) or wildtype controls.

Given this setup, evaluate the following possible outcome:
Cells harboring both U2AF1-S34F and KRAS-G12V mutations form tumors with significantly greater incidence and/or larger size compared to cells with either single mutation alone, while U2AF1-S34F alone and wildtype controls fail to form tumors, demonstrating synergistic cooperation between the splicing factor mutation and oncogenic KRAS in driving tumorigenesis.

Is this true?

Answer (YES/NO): YES